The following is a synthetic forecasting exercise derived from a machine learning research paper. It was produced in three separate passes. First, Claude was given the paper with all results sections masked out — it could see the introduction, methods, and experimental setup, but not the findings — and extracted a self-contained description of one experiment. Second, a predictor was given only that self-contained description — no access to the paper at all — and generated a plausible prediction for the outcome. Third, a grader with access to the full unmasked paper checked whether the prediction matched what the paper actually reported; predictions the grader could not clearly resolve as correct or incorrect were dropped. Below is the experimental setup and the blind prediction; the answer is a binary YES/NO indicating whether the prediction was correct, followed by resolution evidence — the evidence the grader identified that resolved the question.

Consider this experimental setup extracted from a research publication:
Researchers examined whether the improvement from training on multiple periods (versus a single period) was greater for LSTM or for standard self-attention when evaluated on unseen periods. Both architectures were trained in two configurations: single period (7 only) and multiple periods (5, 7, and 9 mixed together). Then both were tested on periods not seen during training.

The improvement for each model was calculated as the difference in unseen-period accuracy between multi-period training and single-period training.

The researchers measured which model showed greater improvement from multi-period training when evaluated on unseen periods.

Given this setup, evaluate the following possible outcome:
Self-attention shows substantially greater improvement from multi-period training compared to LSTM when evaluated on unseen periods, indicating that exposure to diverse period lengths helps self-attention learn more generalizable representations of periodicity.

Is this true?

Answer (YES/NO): NO